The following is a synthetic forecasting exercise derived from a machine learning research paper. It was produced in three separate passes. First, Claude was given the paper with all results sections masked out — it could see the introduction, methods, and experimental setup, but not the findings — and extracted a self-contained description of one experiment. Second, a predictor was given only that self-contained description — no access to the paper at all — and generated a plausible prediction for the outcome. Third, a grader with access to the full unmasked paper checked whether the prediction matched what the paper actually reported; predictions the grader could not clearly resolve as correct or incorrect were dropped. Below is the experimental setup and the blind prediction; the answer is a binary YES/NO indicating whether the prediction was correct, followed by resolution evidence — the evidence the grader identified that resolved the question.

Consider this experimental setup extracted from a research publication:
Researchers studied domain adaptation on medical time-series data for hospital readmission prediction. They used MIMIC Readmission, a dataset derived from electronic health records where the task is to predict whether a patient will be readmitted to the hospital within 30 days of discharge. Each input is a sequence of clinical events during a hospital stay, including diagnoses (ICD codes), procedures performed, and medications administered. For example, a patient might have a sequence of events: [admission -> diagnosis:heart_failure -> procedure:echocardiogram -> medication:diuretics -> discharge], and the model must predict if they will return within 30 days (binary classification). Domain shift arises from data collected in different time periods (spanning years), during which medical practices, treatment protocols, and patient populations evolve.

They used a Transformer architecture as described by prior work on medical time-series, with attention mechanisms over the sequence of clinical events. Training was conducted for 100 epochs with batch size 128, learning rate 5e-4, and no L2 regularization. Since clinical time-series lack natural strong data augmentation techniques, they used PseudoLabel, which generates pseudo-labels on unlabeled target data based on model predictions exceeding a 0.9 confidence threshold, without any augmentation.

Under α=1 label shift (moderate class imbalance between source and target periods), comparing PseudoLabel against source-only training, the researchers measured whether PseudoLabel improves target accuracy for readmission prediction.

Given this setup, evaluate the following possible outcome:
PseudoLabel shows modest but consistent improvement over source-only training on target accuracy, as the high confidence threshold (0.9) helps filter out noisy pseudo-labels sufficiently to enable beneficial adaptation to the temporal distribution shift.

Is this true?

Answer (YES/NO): NO